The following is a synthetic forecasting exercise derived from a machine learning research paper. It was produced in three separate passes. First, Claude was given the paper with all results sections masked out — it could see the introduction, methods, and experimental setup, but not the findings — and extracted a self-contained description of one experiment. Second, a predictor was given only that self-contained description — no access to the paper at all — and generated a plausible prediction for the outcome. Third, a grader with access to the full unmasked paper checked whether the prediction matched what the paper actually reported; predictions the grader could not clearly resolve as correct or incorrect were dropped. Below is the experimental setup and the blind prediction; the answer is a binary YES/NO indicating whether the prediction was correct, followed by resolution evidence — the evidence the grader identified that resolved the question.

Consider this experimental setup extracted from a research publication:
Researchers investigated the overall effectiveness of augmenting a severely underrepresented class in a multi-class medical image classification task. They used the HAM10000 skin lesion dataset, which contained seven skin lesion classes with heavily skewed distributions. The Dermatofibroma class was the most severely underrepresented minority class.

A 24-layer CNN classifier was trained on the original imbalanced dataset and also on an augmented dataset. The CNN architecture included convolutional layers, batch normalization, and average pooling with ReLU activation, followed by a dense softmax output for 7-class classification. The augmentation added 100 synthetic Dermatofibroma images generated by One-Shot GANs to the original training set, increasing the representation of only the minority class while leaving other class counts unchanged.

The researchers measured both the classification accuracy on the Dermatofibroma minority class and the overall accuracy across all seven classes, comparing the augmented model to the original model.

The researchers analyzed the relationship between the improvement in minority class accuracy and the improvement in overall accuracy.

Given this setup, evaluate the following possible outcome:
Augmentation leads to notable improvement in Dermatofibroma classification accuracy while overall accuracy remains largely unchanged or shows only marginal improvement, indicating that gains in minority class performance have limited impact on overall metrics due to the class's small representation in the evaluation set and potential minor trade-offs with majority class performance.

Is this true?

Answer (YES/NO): YES